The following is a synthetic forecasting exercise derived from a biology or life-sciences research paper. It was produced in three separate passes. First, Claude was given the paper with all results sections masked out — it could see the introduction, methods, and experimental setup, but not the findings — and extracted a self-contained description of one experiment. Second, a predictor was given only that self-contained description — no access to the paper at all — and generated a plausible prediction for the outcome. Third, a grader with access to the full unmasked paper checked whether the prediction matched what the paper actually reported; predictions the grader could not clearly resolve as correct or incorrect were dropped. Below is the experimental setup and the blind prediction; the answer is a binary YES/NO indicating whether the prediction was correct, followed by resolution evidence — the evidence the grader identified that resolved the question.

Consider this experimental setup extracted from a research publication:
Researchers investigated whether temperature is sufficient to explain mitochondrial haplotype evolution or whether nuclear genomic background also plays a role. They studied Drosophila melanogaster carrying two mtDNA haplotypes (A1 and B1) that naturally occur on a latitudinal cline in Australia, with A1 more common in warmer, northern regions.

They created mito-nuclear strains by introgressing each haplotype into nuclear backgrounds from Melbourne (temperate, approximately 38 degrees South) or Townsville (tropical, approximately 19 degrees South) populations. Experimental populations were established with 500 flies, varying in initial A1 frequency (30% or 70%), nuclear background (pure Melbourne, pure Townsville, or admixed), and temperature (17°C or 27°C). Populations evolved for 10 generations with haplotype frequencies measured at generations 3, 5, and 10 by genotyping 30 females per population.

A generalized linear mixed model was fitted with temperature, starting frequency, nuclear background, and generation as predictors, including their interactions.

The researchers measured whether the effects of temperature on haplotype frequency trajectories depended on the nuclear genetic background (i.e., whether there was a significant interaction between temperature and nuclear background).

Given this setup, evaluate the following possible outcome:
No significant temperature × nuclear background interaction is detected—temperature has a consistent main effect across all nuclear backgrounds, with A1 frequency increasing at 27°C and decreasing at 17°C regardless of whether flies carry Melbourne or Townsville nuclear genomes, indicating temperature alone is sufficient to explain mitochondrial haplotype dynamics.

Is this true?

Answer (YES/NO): NO